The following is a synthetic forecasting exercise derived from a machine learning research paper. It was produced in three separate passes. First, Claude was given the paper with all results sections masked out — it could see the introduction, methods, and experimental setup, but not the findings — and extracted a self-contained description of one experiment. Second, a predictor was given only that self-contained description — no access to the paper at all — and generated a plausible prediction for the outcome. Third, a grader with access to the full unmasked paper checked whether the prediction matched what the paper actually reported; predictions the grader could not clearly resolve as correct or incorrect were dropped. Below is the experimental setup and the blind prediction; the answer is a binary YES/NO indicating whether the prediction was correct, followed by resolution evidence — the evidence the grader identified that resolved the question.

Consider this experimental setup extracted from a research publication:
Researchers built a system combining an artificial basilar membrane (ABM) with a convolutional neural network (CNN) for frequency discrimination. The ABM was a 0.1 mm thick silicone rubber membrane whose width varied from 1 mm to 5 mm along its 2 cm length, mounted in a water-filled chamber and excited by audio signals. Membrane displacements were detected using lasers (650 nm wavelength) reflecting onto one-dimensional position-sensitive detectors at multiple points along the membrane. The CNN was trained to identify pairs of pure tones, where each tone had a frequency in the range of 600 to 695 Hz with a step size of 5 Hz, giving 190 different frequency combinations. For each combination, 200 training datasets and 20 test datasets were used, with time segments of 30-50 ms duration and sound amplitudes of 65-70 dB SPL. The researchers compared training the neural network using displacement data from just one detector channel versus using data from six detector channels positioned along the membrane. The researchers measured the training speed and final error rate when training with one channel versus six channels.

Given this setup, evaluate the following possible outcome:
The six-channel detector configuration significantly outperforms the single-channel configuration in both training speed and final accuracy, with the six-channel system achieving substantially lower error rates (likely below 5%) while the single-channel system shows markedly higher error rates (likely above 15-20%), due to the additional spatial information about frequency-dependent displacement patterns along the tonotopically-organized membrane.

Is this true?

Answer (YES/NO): YES